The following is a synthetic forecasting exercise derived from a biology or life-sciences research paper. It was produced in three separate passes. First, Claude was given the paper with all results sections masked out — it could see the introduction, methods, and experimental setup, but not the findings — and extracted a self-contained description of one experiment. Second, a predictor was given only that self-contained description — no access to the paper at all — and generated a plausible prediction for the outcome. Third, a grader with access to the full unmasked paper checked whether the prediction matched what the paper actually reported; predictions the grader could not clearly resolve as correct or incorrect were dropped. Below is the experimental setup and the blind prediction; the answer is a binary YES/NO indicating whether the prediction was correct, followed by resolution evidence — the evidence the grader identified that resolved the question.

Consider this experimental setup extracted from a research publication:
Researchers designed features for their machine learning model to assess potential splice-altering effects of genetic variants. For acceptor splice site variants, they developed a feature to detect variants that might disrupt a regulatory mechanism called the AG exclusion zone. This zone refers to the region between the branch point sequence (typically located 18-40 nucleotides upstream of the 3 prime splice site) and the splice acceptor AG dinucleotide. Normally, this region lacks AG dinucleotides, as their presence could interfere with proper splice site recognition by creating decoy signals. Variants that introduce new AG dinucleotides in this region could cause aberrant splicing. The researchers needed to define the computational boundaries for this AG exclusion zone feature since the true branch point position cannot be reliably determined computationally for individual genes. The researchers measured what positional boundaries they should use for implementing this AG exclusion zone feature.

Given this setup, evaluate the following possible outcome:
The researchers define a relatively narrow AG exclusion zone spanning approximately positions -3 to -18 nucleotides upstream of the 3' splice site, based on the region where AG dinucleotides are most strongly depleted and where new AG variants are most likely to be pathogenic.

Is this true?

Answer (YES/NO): NO